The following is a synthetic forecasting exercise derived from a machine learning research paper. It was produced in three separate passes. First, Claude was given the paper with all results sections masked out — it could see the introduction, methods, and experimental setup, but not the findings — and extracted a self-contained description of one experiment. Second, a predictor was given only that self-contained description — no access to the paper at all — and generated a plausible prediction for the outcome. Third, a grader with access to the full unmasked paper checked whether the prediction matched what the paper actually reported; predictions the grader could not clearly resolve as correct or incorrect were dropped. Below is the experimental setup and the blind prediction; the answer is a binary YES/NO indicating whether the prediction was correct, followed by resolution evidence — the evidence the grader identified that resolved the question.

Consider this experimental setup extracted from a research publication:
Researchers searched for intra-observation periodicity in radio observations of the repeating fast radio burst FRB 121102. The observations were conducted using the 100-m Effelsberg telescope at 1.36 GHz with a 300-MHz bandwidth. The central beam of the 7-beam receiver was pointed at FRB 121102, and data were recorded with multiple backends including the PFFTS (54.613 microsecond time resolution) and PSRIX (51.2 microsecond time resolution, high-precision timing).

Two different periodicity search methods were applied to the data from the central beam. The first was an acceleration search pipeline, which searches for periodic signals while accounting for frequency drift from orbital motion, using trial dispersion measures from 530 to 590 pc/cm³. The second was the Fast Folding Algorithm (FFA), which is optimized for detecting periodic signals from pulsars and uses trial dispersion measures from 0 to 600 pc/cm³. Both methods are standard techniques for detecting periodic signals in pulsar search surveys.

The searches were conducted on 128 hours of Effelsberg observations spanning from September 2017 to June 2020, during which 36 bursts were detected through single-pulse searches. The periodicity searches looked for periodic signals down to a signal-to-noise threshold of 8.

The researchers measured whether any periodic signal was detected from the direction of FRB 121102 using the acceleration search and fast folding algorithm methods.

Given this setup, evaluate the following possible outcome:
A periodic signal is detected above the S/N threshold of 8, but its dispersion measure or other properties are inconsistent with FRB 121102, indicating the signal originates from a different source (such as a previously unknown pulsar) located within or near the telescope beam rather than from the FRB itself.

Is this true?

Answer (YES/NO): NO